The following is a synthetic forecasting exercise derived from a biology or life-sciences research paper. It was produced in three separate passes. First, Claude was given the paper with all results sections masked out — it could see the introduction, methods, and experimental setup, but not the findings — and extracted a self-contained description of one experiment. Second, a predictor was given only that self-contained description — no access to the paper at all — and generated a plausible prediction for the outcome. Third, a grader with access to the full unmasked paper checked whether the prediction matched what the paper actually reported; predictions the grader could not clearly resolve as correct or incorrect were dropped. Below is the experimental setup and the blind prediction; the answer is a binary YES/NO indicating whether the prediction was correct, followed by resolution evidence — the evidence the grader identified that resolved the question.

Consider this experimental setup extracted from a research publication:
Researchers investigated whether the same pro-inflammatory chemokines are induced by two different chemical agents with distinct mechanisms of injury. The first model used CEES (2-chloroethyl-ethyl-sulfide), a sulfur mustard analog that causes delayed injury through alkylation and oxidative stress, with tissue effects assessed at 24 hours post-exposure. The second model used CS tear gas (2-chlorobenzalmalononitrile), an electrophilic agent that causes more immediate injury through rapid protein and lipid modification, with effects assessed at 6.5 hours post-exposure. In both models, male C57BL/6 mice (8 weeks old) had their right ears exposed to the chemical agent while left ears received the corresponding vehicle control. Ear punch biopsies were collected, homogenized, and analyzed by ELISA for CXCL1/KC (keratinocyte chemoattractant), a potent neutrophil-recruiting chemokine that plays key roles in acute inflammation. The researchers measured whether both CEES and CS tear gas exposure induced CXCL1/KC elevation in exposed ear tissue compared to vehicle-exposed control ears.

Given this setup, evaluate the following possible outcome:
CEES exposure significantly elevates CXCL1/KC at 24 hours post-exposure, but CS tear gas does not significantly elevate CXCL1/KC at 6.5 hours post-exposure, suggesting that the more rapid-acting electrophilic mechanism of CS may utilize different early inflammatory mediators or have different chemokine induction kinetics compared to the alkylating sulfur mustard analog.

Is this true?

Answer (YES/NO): NO